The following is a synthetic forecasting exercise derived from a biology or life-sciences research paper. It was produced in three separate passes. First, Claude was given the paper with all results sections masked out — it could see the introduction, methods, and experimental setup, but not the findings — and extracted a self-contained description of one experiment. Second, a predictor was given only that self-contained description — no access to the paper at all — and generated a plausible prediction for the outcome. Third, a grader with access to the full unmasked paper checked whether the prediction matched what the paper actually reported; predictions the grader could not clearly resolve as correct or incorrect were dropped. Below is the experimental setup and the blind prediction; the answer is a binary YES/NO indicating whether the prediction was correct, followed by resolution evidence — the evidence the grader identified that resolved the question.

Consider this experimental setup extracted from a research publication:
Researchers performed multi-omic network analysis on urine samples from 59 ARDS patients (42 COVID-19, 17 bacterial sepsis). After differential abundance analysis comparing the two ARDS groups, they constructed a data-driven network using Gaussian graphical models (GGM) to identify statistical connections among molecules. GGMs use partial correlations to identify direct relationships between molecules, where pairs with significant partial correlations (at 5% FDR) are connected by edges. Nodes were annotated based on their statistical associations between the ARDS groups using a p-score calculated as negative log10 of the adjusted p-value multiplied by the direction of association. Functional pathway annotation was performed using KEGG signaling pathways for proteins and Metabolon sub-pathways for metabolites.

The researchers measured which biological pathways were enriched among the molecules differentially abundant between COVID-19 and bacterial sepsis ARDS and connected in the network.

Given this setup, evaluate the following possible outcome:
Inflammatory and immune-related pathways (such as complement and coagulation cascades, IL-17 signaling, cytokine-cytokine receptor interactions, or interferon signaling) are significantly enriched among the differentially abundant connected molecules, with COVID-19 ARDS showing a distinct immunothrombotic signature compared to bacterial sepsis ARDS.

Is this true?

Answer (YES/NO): NO